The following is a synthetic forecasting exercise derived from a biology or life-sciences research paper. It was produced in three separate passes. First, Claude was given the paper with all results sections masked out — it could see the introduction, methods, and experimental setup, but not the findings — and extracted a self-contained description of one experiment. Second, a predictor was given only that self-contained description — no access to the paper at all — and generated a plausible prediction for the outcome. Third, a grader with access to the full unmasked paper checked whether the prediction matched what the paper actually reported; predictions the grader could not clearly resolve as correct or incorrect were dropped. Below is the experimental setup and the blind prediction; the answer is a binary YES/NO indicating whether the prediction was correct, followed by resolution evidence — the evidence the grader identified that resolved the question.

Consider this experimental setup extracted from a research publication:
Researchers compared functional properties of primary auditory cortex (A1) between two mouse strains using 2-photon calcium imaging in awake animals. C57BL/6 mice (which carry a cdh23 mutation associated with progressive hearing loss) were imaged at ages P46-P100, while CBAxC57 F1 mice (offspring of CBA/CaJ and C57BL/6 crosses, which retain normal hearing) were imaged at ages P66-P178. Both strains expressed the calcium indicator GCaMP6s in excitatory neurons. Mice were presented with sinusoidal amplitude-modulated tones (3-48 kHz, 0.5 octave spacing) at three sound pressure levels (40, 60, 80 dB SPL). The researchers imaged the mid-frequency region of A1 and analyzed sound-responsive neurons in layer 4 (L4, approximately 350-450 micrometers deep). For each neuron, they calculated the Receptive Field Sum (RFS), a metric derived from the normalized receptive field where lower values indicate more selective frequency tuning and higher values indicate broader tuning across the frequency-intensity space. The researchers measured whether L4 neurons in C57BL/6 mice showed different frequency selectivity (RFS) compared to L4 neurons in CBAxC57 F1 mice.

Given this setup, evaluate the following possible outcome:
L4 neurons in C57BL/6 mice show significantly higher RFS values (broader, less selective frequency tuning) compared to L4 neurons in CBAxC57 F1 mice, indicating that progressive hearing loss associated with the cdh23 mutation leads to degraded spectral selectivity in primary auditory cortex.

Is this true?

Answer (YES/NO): NO